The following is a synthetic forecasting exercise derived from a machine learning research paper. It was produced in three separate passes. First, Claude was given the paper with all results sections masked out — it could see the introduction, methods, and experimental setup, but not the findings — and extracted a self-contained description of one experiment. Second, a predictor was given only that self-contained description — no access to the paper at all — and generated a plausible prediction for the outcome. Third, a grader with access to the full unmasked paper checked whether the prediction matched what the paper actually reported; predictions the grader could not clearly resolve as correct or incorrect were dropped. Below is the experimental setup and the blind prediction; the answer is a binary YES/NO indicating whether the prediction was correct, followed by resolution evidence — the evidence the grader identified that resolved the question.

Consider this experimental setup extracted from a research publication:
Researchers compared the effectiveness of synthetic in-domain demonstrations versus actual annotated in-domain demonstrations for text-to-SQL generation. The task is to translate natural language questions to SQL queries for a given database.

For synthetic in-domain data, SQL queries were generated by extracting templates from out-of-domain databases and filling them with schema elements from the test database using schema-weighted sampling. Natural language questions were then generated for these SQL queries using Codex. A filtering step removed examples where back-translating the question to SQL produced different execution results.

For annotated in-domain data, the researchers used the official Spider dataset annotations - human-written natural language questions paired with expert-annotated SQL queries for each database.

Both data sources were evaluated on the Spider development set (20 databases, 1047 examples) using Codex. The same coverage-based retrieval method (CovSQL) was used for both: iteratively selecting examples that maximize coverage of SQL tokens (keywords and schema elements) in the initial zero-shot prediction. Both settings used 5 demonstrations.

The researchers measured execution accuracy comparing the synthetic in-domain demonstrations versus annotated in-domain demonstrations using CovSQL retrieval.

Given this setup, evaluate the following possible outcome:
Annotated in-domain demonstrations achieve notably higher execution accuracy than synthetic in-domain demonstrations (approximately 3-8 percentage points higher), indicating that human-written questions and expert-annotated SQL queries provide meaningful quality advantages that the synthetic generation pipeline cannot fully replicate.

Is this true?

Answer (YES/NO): NO